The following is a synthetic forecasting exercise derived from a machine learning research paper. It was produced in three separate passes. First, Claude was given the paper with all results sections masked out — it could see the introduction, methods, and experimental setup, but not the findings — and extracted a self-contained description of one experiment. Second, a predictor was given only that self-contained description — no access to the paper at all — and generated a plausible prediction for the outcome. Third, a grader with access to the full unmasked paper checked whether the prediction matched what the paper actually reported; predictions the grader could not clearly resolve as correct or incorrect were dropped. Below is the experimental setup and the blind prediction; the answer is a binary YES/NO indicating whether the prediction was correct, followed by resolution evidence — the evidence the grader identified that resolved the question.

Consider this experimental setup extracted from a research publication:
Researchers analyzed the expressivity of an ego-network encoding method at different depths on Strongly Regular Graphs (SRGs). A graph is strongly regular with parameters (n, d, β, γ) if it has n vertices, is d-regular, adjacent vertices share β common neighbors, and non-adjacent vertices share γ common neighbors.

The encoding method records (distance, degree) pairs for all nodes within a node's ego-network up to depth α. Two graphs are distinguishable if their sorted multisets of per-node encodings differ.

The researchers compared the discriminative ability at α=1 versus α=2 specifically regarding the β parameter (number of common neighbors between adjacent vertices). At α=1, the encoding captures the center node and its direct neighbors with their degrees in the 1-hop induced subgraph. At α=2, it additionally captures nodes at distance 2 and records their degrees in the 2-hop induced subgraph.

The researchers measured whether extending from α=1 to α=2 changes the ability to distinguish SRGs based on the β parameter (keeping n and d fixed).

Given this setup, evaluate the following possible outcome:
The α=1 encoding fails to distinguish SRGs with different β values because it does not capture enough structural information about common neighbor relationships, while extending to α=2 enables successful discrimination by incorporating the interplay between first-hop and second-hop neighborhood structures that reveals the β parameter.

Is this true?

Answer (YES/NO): NO